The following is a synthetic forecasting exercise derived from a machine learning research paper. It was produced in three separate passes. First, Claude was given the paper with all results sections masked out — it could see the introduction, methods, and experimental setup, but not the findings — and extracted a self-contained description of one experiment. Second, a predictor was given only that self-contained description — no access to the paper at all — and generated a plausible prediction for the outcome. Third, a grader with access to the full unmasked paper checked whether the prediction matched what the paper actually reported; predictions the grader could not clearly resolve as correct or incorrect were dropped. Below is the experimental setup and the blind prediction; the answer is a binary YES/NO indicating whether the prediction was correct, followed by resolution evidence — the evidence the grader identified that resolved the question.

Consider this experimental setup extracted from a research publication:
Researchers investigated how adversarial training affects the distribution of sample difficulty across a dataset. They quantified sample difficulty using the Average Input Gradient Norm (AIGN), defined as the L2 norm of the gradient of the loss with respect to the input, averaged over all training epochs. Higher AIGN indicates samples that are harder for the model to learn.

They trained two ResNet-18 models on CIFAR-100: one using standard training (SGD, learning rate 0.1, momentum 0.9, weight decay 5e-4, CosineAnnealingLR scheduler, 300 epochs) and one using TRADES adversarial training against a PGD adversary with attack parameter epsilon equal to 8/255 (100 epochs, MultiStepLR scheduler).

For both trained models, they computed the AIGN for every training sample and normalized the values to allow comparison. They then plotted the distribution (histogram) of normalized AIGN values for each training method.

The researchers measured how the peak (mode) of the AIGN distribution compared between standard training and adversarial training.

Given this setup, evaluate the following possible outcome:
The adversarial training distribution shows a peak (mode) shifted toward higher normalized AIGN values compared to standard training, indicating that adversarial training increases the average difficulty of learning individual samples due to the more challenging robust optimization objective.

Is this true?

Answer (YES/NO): YES